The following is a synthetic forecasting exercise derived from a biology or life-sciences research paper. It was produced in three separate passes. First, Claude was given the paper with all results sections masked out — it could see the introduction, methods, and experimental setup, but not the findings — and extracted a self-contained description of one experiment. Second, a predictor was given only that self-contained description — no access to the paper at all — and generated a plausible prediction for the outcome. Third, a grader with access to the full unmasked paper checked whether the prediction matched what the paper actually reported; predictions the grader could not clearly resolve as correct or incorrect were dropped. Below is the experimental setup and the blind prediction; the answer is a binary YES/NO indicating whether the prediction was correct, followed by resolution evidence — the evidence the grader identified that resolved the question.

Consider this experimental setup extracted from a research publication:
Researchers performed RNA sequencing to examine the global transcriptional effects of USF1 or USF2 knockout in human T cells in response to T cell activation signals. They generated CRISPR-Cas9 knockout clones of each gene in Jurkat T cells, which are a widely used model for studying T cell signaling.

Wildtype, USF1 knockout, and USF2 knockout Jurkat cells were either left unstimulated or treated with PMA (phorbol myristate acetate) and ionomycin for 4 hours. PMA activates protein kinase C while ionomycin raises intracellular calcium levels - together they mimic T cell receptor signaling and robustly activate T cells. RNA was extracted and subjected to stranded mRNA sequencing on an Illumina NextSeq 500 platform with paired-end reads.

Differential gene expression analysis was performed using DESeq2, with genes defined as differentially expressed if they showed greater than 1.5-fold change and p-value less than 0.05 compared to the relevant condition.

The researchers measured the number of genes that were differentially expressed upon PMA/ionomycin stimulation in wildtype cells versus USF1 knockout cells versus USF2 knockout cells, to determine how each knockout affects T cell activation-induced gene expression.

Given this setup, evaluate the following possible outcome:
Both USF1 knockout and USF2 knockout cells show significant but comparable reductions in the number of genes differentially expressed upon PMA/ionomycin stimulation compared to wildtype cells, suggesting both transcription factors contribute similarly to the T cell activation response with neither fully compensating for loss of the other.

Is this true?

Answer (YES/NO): NO